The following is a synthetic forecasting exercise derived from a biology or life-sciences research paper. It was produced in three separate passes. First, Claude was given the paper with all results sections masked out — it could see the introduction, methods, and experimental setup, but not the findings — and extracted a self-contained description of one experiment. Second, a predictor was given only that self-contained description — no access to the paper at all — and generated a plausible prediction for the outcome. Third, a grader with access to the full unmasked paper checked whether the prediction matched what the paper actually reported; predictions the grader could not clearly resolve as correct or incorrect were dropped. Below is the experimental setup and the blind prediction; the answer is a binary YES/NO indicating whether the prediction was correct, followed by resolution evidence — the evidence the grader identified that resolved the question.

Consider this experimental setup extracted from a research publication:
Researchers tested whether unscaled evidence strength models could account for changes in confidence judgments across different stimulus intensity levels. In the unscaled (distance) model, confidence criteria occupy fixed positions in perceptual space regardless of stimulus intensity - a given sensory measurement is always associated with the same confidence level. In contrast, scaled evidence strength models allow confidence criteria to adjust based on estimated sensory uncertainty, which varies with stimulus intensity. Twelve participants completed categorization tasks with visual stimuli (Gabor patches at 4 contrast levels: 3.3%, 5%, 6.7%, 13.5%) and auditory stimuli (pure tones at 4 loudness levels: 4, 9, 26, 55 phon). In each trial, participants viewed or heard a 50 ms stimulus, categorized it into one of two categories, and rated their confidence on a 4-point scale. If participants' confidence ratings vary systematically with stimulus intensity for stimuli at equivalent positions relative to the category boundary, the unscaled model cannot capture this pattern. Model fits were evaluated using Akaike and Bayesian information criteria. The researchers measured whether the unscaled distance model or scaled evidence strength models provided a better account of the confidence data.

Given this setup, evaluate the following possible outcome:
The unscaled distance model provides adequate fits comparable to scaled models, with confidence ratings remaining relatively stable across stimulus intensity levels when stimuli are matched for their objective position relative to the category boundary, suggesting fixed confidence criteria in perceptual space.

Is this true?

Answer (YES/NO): NO